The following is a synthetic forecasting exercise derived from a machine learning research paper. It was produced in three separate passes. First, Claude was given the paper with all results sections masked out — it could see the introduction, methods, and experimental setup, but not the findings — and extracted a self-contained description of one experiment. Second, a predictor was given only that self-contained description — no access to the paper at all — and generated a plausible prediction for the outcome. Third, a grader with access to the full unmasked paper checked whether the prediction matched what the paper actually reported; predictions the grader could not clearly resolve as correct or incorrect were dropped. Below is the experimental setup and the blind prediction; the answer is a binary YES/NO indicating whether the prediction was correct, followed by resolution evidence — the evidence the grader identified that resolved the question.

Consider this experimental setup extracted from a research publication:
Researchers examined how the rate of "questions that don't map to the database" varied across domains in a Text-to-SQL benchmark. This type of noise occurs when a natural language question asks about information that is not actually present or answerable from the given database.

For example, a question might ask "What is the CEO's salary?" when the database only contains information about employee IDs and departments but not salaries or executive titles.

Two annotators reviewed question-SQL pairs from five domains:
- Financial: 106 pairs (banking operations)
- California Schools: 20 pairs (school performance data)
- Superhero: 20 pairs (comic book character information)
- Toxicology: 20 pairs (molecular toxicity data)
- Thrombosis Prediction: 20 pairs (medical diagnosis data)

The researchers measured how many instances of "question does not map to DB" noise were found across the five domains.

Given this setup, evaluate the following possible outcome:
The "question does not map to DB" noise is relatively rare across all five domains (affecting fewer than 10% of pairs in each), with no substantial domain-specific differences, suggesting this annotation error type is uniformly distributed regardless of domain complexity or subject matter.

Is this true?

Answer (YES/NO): NO